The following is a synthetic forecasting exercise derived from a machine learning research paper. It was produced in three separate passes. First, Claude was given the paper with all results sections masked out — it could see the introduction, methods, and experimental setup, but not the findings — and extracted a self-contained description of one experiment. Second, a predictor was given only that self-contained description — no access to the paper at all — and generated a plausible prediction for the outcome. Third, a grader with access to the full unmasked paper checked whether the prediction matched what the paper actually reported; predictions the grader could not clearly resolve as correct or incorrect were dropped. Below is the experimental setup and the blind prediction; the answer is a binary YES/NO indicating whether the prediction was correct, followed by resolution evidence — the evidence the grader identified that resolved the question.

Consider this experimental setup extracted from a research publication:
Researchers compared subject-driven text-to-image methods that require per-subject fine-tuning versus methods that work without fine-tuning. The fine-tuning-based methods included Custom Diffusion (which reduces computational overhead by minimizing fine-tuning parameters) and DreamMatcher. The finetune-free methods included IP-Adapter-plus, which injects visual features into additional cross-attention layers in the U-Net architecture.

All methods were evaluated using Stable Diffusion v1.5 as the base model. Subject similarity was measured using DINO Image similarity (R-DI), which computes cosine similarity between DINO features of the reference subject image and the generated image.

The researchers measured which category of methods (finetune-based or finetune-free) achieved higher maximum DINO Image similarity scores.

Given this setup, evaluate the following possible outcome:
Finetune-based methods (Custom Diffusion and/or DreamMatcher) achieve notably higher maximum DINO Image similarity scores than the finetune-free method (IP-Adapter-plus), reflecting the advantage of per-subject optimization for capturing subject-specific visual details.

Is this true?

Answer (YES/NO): NO